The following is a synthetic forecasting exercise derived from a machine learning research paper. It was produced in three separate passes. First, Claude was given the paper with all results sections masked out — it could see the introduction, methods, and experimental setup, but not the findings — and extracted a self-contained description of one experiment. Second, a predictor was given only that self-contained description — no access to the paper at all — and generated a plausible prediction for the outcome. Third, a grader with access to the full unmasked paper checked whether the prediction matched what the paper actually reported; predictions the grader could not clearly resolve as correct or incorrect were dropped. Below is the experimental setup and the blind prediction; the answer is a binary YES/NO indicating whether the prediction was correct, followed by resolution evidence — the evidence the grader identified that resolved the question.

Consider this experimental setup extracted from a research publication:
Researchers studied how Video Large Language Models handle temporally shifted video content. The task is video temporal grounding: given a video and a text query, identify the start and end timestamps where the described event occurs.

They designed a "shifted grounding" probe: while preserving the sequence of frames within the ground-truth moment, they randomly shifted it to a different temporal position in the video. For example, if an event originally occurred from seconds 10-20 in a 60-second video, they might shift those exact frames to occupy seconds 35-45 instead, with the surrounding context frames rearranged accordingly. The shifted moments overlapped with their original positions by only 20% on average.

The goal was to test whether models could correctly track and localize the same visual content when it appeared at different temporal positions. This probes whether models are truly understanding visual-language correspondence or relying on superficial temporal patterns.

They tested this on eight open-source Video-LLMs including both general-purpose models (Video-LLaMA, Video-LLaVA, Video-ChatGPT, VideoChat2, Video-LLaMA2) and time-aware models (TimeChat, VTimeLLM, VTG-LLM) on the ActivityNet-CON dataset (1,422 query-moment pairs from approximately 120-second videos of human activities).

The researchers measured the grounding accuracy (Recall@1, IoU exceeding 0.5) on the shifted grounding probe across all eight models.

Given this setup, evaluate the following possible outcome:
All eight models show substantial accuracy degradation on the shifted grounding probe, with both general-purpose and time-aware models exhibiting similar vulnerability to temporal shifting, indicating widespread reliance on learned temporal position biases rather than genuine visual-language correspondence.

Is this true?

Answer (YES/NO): YES